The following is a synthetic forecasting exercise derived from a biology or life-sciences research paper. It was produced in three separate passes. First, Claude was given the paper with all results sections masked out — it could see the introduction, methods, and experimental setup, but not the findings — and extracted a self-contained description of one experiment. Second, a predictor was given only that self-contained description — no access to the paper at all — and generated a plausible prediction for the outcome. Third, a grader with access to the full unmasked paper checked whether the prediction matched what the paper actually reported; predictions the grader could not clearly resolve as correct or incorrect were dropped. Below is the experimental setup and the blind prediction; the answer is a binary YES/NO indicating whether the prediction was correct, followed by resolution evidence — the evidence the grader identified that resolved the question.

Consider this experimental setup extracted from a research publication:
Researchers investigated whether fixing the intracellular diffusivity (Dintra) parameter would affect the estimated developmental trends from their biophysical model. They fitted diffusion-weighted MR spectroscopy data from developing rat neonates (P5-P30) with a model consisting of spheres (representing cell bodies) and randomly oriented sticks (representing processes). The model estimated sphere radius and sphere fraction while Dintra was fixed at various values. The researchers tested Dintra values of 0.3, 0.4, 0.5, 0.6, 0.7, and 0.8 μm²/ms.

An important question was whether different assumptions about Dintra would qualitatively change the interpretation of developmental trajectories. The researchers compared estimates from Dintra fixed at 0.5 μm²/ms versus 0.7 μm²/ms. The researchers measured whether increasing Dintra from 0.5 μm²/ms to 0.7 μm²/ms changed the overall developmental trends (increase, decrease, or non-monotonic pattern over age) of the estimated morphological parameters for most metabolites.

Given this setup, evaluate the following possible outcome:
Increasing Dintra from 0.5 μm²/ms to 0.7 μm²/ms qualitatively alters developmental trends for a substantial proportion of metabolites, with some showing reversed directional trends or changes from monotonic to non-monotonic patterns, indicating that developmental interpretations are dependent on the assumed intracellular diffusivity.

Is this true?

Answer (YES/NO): NO